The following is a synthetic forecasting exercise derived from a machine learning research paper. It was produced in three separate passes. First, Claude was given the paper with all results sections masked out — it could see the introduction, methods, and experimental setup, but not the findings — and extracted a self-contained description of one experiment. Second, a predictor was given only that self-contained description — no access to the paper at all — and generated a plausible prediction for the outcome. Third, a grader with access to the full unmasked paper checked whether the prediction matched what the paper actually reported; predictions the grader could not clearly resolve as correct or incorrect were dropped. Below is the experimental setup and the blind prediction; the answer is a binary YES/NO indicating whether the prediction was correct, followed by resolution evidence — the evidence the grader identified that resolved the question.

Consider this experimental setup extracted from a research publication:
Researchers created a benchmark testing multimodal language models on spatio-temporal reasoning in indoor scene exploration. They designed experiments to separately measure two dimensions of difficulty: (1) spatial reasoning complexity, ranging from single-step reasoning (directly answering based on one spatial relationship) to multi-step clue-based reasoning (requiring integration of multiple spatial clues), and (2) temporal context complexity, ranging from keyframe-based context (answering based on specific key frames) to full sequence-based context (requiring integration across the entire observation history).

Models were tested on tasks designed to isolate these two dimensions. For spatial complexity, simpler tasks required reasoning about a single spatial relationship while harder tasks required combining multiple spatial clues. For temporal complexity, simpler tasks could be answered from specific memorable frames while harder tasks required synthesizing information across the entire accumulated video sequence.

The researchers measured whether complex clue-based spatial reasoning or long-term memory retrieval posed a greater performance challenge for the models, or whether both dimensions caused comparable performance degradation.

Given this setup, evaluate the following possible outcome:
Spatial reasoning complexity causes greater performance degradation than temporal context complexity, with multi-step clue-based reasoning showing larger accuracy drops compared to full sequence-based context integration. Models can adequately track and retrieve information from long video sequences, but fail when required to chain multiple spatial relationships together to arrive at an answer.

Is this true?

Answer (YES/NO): NO